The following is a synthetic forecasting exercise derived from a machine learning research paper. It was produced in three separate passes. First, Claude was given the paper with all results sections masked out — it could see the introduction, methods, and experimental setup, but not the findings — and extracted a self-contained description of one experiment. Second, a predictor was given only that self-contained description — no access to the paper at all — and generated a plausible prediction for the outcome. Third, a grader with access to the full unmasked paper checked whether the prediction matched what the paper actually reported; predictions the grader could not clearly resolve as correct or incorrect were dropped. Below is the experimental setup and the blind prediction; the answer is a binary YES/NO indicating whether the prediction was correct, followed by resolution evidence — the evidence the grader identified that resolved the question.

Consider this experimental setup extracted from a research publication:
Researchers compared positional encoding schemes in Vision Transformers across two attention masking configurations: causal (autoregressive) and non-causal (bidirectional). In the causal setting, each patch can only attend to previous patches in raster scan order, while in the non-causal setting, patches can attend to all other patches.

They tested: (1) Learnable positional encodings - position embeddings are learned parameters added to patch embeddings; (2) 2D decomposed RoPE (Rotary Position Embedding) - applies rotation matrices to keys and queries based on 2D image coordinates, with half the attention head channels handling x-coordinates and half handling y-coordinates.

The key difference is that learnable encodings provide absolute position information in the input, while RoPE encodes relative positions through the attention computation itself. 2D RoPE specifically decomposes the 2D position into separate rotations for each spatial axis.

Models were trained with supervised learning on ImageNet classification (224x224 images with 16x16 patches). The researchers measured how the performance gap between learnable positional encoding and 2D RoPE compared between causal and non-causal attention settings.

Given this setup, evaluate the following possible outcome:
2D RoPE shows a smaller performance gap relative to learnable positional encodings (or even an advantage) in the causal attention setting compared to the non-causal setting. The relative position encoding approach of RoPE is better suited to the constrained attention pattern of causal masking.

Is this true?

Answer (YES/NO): NO